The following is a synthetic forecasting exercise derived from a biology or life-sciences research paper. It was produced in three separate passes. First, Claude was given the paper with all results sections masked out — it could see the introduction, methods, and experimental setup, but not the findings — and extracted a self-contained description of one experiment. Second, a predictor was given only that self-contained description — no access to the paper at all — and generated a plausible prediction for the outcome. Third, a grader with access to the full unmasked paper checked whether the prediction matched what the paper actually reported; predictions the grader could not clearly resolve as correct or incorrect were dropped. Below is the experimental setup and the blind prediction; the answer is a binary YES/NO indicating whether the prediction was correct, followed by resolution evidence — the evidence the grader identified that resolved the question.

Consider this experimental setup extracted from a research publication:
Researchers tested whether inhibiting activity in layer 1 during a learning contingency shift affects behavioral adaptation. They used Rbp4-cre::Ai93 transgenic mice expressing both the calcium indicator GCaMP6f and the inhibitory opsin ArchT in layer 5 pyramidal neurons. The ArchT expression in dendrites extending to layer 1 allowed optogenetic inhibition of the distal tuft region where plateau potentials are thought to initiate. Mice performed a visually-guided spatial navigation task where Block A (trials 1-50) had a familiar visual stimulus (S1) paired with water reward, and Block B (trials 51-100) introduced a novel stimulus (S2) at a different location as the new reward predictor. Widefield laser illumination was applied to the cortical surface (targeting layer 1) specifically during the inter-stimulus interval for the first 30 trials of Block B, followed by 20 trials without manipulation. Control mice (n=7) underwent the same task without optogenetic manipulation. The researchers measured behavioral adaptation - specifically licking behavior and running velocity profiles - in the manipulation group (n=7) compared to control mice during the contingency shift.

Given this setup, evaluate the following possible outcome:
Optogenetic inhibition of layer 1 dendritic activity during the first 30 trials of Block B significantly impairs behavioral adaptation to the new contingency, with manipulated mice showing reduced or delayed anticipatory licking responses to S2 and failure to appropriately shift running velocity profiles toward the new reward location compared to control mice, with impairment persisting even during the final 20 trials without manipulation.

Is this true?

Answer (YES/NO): NO